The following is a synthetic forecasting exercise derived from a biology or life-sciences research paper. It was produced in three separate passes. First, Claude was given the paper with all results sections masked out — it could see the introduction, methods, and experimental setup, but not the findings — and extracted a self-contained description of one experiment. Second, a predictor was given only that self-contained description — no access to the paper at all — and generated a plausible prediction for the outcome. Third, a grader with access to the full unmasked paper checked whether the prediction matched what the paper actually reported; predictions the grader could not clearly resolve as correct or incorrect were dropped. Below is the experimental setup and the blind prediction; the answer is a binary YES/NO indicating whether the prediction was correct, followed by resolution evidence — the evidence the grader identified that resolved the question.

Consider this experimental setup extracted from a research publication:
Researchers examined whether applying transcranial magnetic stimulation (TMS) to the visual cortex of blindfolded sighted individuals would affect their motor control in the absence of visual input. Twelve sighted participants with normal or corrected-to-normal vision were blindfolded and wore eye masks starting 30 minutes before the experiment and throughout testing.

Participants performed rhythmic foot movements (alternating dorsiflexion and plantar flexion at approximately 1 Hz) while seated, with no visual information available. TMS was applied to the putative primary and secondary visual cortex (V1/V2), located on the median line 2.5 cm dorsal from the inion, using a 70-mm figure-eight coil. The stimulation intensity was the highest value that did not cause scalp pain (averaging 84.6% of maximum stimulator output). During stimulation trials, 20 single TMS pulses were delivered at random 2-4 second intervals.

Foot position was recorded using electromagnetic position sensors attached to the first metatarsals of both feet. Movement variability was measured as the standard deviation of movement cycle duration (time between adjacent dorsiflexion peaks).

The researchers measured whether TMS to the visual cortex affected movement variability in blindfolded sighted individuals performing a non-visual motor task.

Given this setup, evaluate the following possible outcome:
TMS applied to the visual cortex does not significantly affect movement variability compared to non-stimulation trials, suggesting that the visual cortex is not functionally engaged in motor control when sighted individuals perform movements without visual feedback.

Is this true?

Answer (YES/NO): YES